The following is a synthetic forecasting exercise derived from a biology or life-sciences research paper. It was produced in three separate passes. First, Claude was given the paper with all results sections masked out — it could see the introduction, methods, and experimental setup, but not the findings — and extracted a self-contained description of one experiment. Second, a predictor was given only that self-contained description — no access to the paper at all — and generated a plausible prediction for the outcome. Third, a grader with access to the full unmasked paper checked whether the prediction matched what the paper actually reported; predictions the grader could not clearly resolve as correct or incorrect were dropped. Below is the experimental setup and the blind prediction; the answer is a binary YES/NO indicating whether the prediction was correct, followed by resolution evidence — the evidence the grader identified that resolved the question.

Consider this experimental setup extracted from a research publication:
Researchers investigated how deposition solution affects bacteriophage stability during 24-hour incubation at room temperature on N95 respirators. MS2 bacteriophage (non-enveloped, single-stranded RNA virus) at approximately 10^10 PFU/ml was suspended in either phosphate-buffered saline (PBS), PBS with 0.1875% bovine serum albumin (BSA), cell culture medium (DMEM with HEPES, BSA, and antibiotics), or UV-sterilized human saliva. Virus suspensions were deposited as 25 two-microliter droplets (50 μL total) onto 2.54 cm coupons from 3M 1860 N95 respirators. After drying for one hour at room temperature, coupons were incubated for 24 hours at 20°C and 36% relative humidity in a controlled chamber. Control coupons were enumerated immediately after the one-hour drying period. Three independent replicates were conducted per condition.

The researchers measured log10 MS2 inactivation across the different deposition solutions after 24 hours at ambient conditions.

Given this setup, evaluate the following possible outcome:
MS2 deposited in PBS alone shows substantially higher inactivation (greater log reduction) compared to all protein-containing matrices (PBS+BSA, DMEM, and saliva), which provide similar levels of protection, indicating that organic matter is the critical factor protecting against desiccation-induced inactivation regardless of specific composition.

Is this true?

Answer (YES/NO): NO